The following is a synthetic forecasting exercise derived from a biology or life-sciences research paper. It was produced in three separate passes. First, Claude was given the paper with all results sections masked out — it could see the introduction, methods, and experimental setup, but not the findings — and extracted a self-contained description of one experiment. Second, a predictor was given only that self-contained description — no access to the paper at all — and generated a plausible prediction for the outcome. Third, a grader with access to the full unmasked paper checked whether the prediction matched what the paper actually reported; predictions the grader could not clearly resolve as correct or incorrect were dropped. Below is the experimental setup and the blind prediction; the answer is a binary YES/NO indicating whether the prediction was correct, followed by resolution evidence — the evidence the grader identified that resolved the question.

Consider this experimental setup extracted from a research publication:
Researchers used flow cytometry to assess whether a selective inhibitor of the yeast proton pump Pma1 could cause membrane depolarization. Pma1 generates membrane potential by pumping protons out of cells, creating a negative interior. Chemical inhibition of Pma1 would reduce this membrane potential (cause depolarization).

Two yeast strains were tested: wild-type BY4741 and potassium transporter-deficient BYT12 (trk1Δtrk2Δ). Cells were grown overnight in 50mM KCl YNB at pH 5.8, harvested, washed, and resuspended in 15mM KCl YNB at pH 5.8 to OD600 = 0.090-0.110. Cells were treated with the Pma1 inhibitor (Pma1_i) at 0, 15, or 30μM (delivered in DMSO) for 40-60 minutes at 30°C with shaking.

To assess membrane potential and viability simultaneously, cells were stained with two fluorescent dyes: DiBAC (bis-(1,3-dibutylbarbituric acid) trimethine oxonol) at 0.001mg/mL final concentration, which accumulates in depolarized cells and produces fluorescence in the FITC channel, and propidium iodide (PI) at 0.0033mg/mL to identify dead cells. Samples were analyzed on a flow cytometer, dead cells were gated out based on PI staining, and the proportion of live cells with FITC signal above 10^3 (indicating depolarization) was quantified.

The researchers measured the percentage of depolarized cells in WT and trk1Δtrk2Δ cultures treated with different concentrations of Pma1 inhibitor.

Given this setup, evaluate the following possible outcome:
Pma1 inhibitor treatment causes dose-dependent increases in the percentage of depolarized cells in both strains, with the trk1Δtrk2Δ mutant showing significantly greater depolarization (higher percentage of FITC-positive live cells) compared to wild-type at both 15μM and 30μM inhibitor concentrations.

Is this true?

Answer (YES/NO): NO